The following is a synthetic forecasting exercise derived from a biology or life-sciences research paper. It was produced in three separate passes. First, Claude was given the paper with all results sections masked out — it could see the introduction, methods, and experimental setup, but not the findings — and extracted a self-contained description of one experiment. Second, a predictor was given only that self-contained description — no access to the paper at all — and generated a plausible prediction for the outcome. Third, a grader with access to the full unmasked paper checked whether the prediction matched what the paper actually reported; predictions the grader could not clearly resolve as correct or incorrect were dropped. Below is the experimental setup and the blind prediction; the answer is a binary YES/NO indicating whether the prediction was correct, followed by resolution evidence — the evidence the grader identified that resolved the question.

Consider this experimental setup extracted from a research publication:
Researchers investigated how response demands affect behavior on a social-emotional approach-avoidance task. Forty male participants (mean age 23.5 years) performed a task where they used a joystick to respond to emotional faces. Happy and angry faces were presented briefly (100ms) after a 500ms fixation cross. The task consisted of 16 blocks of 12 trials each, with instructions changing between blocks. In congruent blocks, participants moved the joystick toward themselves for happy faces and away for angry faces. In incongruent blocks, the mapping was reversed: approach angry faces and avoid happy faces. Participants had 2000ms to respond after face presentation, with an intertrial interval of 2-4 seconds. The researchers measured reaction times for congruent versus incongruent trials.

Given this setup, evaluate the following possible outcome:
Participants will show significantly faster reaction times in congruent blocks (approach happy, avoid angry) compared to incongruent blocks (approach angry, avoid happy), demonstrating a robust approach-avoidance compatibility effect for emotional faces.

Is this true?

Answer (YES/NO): YES